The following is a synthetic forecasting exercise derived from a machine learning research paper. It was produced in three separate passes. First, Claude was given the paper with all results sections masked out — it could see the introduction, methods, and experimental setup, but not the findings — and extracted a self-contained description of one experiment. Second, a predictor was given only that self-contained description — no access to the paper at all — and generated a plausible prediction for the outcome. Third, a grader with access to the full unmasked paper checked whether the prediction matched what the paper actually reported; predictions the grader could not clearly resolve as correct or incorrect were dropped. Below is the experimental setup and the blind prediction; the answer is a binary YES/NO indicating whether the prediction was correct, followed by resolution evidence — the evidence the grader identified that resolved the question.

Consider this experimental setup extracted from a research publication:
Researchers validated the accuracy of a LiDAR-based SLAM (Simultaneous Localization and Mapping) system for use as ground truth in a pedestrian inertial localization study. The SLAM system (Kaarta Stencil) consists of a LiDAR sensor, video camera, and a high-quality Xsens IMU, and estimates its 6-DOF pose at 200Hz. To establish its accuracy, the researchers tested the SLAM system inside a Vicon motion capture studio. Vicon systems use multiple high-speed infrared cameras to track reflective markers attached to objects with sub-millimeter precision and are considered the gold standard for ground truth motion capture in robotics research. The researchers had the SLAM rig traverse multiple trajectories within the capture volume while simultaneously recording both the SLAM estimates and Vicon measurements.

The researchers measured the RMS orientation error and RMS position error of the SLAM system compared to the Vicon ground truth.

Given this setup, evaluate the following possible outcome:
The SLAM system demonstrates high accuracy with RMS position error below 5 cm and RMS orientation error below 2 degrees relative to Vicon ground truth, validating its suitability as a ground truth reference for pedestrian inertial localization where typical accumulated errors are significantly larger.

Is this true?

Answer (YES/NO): NO